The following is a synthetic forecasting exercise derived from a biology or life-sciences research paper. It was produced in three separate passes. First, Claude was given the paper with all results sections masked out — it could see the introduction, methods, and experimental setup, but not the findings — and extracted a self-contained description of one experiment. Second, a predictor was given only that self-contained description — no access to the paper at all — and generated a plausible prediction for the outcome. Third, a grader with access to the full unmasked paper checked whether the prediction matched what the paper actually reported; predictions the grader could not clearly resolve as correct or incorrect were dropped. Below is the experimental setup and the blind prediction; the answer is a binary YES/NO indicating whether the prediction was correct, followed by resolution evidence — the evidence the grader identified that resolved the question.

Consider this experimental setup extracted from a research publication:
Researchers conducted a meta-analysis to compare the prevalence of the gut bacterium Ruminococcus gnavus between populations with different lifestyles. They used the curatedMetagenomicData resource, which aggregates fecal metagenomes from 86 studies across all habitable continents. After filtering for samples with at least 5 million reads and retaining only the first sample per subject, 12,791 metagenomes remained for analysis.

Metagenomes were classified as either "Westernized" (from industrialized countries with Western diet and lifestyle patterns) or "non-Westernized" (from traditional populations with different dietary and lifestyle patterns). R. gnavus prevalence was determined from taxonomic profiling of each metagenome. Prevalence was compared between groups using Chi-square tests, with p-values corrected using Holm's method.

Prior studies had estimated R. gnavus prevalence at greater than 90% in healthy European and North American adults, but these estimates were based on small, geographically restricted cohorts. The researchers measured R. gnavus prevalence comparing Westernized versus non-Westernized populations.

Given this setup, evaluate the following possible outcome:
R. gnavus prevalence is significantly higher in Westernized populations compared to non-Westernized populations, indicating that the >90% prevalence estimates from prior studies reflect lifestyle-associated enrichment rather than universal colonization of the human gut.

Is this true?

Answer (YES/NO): YES